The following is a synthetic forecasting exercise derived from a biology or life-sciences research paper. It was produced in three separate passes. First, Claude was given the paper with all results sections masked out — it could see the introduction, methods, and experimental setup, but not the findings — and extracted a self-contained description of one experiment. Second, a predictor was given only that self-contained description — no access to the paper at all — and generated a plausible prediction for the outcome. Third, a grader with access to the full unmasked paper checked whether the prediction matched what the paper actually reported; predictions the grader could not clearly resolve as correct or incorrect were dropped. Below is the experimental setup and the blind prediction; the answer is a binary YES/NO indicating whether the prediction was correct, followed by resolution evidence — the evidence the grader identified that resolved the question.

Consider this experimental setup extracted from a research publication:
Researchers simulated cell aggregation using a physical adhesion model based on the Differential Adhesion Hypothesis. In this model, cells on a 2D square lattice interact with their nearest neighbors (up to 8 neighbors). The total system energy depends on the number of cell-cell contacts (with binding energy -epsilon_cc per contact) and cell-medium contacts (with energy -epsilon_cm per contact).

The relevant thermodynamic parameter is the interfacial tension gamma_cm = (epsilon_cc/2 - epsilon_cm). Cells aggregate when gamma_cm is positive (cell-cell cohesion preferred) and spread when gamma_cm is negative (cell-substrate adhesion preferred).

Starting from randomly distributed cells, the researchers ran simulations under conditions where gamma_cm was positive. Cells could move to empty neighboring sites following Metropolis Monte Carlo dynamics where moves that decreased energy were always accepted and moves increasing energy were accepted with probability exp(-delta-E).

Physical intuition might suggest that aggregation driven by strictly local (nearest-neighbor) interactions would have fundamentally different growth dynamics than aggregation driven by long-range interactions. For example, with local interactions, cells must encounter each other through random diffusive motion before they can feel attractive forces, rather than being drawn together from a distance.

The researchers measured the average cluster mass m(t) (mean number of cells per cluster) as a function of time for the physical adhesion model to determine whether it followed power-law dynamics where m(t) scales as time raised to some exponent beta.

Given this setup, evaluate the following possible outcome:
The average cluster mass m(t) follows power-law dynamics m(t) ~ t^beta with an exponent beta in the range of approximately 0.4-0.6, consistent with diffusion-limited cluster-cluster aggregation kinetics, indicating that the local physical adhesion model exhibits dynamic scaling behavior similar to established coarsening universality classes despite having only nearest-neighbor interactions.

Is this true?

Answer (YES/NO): NO